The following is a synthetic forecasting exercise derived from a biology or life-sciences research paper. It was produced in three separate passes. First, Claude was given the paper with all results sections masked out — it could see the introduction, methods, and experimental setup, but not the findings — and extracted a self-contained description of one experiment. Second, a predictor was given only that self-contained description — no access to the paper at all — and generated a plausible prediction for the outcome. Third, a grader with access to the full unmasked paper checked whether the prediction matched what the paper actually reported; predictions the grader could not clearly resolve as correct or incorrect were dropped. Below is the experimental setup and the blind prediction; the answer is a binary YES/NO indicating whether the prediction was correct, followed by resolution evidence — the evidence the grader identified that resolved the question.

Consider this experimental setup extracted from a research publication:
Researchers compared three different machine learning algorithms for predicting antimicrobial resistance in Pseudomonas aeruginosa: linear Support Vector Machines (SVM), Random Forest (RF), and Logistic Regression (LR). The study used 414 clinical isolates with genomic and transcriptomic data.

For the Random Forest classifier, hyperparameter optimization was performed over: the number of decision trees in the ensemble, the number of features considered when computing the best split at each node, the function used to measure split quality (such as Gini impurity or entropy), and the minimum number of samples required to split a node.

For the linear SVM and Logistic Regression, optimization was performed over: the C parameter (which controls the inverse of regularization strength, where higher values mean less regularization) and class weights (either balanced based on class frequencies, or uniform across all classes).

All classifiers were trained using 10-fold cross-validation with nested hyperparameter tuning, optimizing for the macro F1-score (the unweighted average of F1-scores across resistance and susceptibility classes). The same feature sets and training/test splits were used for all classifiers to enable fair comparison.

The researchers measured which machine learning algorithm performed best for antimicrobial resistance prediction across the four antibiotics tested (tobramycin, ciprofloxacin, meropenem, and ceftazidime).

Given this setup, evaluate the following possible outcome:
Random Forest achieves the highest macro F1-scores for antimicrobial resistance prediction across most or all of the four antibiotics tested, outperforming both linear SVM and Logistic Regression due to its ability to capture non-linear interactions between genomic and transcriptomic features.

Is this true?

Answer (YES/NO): NO